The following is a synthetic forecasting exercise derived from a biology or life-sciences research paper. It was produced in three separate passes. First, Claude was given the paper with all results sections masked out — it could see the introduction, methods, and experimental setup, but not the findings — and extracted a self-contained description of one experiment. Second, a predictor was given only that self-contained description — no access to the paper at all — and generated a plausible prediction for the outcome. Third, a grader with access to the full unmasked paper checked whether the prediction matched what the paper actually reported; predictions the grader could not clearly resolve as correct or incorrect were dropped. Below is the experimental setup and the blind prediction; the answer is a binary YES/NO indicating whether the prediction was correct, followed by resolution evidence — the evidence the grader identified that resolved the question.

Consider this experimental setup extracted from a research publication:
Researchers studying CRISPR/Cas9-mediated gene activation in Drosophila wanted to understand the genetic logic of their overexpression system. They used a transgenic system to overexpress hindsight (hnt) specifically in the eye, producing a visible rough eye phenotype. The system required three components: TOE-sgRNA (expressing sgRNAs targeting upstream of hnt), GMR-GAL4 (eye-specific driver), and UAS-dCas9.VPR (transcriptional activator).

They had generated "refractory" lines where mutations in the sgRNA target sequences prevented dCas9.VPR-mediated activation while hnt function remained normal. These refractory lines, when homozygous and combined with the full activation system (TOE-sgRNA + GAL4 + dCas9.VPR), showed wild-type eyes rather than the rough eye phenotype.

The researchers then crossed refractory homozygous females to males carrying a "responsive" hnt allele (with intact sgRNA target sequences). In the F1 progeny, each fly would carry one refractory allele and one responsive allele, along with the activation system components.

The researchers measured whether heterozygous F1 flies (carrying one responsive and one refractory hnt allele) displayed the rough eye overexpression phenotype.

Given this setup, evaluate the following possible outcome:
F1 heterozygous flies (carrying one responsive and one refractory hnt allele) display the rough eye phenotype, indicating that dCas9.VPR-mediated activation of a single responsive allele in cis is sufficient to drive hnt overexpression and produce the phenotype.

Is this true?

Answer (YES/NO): YES